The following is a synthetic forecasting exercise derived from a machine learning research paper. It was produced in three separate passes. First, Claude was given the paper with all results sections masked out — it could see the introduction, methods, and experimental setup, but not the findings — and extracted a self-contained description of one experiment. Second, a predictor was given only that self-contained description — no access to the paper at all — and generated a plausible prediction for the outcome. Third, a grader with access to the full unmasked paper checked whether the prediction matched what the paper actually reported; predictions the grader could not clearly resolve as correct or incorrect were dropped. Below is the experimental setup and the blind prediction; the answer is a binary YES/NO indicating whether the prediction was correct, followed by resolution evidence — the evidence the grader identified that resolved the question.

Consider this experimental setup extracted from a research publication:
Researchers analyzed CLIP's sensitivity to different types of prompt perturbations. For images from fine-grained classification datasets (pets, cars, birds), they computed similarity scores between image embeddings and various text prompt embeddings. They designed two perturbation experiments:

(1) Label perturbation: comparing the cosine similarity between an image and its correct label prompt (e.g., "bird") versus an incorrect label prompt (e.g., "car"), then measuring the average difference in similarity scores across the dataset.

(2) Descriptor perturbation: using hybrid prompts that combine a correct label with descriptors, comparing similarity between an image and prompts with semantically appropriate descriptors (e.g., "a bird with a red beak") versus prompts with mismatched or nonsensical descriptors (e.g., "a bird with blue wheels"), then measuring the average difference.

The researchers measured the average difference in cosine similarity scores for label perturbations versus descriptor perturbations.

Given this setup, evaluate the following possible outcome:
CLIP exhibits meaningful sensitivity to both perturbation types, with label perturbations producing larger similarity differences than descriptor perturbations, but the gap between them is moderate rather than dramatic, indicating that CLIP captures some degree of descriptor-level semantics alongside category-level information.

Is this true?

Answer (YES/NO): NO